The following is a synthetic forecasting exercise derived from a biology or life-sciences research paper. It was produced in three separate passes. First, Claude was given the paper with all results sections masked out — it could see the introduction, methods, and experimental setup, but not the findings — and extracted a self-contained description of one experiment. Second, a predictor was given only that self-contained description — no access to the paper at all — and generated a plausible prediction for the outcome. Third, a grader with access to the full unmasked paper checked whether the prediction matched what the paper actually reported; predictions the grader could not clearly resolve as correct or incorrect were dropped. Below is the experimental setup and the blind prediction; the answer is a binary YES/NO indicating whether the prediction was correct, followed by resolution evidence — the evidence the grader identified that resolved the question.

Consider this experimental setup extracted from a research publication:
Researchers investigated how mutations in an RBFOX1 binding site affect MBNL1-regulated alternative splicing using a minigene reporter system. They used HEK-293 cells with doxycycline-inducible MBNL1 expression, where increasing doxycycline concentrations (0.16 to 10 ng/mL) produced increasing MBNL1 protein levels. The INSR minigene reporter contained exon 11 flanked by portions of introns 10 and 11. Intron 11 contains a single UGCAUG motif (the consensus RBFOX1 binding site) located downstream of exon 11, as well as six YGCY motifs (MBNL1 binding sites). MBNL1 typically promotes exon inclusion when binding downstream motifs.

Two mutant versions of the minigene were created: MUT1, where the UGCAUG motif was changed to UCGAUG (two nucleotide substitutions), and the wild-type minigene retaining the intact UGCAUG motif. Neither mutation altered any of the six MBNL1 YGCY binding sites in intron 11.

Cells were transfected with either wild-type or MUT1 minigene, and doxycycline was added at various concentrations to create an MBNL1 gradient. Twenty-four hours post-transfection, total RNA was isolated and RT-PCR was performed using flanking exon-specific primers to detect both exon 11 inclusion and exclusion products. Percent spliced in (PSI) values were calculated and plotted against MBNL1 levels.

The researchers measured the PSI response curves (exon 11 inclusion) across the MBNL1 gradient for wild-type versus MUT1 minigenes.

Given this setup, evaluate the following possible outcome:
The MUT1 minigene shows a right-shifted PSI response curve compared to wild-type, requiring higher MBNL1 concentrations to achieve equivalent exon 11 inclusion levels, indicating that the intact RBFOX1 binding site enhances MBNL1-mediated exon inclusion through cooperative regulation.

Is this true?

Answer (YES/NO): YES